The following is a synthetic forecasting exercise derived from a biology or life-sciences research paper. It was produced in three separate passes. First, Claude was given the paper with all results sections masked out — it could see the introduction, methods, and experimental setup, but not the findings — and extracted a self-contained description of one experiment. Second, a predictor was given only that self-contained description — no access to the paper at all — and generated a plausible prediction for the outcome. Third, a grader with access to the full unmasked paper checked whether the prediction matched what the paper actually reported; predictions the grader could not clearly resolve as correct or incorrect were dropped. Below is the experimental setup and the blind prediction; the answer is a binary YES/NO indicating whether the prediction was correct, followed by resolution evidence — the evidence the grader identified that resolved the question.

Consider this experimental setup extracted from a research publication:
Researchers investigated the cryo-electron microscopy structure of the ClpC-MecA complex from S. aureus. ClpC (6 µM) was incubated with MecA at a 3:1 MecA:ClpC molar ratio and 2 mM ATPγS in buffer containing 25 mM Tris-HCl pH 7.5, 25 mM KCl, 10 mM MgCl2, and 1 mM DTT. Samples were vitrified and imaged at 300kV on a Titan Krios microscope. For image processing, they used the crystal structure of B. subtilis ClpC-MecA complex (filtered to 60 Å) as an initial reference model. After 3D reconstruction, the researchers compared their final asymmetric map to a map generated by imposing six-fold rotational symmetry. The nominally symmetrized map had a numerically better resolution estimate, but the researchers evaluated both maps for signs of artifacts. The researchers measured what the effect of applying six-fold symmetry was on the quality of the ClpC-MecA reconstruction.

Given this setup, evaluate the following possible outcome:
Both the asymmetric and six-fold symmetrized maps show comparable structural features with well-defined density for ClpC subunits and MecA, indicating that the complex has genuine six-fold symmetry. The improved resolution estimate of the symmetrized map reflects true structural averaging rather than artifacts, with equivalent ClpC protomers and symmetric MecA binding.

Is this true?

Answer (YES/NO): NO